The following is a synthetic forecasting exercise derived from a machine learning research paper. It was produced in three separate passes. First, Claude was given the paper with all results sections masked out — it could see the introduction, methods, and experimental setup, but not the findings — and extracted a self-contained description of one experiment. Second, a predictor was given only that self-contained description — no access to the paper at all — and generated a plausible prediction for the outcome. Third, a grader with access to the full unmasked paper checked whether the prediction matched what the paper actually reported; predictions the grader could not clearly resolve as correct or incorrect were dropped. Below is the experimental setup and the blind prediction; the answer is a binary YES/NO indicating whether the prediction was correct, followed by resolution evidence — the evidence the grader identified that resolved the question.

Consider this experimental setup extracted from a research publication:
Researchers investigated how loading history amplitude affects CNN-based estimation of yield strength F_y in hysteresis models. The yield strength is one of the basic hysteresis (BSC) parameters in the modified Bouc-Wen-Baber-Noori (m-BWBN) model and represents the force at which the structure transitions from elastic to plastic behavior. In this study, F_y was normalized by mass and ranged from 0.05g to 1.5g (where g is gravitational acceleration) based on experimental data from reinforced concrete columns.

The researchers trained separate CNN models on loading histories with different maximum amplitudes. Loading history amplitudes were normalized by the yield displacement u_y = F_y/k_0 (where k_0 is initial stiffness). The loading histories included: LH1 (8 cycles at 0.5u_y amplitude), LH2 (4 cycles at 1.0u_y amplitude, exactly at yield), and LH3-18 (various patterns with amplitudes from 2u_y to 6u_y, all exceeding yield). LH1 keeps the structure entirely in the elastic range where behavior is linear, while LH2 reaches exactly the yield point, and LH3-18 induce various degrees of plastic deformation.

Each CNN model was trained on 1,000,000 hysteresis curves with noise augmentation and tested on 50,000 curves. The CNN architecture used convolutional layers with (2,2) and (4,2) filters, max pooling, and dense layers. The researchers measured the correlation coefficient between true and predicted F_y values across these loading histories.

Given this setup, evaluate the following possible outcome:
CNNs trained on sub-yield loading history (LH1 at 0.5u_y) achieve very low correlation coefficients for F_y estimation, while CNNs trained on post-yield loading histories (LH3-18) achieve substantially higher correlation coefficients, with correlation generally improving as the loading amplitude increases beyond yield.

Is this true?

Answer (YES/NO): NO